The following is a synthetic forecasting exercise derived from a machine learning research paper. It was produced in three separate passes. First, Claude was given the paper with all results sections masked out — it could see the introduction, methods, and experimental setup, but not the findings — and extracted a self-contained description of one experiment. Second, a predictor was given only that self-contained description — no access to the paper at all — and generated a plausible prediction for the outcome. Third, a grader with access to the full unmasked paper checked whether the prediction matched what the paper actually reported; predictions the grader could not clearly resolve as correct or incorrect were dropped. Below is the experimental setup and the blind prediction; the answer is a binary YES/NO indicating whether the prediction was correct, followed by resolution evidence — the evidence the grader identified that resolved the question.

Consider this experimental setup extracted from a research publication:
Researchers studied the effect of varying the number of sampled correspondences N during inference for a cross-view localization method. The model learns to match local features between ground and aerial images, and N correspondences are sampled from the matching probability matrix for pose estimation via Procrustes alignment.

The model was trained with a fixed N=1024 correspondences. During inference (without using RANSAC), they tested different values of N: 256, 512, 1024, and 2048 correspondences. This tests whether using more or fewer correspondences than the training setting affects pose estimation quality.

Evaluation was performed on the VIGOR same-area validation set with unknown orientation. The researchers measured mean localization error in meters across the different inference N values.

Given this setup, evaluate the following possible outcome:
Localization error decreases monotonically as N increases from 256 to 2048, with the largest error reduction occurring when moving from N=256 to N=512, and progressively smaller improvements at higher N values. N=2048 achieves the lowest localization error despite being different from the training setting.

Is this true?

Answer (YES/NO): NO